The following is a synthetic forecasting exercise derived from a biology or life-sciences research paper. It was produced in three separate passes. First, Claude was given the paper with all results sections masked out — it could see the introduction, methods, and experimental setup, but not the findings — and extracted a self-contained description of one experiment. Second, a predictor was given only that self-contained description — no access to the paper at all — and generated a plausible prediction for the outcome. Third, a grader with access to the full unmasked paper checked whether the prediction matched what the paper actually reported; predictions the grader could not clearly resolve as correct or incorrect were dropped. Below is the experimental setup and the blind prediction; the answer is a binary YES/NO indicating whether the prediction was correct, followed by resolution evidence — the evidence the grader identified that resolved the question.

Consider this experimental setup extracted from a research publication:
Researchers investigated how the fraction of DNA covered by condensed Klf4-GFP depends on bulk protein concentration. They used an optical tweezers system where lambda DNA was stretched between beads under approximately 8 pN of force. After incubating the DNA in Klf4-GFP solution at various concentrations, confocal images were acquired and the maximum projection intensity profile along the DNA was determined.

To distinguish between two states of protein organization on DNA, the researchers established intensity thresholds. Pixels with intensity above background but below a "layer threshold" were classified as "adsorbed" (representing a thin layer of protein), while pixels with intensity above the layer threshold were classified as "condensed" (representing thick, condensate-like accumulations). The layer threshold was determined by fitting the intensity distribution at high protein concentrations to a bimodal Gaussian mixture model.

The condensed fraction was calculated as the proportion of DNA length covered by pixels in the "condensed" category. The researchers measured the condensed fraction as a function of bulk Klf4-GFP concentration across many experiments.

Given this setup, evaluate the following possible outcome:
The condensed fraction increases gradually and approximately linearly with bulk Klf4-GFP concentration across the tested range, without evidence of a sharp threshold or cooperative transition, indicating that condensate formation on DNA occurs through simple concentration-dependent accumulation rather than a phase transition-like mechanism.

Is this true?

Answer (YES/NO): NO